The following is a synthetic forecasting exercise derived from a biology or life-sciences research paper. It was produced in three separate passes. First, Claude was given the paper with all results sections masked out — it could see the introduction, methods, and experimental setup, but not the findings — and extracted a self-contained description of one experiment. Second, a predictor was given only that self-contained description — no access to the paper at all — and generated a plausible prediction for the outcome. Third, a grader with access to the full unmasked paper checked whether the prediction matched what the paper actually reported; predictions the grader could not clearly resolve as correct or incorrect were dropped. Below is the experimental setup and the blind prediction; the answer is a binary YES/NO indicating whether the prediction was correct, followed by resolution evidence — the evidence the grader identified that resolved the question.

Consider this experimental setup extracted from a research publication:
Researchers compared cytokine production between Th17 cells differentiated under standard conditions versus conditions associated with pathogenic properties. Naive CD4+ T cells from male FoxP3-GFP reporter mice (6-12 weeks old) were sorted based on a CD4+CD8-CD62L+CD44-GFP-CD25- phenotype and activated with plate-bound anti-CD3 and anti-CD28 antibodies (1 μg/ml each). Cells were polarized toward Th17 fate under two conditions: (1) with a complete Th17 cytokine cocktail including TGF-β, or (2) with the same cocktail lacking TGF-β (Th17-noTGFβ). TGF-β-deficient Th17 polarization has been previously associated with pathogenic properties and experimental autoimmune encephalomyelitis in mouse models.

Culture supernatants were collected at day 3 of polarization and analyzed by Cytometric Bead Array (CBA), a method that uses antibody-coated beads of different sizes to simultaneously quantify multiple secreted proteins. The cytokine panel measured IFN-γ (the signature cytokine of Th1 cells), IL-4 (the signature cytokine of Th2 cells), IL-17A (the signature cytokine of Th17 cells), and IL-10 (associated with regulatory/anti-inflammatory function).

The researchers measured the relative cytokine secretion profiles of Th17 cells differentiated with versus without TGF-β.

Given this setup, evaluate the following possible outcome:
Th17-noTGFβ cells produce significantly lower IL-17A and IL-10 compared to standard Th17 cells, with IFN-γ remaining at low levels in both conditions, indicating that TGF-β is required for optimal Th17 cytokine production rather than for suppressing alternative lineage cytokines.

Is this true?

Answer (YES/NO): NO